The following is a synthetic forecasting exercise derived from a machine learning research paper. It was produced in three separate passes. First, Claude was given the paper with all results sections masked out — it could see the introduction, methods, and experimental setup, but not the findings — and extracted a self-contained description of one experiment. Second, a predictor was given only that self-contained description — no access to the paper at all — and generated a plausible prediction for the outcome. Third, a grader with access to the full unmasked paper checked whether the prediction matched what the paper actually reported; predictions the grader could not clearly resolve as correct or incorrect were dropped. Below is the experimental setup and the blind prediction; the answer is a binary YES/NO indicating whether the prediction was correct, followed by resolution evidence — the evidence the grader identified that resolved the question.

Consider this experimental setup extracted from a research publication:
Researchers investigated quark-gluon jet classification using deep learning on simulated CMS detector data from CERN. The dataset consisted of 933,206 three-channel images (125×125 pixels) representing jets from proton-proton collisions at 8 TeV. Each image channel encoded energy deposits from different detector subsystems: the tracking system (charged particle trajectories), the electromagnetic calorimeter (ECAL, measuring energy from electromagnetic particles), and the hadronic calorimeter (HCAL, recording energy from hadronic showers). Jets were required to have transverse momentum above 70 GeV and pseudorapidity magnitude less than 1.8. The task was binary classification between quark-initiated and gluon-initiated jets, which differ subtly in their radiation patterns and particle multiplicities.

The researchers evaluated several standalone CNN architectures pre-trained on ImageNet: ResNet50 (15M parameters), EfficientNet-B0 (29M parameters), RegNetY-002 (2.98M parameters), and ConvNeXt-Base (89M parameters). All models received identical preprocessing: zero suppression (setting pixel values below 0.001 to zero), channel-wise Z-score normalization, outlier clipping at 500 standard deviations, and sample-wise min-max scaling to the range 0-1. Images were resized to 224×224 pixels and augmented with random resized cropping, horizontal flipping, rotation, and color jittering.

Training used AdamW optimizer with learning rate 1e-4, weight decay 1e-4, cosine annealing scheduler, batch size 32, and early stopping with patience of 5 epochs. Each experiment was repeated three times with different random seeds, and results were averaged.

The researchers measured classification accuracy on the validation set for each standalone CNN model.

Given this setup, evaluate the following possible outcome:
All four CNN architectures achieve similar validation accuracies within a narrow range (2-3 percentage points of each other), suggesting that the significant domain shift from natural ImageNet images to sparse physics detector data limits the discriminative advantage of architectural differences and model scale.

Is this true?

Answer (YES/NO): NO